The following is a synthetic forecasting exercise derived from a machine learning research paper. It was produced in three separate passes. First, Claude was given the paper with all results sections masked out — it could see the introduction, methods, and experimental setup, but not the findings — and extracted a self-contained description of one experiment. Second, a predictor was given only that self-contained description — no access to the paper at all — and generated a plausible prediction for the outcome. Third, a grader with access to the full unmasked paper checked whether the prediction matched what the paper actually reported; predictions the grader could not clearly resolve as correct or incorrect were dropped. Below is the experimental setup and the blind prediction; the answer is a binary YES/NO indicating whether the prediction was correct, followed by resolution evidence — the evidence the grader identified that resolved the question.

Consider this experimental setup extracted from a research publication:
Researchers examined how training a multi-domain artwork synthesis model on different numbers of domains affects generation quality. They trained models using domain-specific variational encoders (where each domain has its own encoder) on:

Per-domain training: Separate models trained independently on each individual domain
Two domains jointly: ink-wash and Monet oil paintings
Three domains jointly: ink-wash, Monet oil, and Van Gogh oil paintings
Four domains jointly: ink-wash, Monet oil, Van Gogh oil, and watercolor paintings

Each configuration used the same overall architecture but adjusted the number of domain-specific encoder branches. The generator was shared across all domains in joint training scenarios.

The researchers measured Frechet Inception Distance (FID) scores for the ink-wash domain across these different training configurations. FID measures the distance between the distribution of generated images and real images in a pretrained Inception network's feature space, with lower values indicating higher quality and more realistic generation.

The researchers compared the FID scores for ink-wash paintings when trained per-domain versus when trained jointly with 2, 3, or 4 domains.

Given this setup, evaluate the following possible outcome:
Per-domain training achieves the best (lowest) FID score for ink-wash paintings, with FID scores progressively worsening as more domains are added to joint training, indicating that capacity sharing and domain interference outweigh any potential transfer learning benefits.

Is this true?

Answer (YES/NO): YES